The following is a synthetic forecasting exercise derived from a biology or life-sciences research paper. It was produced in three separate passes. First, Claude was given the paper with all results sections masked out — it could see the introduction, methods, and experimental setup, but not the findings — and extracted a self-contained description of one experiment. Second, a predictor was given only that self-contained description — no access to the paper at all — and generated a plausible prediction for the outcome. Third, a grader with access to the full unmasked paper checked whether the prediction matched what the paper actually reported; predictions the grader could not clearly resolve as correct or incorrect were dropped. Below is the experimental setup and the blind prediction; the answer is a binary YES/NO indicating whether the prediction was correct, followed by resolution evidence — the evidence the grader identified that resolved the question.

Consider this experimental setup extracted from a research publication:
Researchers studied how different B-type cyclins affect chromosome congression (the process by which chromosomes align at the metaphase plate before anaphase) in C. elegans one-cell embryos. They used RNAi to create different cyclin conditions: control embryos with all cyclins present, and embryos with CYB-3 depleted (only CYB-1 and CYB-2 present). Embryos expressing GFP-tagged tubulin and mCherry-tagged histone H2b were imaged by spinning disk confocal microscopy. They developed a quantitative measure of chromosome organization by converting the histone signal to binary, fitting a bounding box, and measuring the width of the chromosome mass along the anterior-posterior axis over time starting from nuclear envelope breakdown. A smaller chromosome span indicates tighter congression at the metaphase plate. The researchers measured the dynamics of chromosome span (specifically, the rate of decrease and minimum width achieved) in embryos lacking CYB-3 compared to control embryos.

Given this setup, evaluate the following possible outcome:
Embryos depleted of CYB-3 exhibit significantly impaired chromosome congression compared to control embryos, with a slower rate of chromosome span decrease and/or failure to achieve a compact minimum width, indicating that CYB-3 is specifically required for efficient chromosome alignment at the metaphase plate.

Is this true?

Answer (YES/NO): YES